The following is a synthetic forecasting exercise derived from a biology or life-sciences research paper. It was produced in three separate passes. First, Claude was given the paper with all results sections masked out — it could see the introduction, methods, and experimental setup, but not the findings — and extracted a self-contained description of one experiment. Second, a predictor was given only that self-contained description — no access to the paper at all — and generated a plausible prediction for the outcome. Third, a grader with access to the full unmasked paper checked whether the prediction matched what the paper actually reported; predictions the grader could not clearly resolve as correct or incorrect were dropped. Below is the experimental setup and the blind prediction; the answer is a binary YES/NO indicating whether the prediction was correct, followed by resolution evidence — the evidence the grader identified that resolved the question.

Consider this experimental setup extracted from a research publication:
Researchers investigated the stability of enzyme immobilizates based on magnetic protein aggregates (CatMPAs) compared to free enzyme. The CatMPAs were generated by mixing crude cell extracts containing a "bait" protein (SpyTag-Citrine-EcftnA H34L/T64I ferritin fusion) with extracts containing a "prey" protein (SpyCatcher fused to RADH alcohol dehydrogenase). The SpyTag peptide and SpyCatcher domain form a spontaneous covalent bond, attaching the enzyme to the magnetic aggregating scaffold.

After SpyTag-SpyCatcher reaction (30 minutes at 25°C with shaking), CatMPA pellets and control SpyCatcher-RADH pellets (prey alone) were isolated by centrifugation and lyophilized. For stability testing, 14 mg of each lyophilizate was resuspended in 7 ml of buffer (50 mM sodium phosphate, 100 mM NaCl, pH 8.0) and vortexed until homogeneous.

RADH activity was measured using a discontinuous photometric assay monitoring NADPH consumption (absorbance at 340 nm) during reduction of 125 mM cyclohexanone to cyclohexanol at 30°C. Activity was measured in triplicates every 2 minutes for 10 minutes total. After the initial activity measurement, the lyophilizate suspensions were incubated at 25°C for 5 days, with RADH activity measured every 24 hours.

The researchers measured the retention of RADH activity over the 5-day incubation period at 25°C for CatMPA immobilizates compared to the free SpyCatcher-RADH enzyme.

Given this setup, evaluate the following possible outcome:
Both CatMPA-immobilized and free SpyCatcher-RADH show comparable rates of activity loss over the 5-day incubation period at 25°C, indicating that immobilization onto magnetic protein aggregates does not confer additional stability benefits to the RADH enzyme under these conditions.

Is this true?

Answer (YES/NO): NO